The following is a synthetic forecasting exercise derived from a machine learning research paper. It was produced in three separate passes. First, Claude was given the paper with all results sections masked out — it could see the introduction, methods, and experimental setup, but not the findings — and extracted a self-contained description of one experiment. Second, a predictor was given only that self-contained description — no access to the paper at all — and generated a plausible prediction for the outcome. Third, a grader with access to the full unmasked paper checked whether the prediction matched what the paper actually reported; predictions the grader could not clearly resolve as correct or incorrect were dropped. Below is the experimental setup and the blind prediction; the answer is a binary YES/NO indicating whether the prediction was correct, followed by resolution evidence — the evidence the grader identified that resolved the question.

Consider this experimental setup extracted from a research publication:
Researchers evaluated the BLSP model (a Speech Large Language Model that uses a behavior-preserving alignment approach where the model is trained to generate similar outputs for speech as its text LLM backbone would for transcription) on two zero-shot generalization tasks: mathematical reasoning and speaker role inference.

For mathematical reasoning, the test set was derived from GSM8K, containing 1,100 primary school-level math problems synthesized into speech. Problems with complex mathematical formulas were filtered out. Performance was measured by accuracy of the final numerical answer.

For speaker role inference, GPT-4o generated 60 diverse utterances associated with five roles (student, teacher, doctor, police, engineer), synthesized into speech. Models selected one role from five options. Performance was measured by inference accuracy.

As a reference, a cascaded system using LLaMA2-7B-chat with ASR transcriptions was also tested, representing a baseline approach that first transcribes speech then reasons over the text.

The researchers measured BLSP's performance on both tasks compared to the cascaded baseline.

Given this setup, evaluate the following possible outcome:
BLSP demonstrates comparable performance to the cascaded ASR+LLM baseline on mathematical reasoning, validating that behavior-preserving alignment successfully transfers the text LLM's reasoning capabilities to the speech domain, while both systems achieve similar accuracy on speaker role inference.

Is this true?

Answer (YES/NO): NO